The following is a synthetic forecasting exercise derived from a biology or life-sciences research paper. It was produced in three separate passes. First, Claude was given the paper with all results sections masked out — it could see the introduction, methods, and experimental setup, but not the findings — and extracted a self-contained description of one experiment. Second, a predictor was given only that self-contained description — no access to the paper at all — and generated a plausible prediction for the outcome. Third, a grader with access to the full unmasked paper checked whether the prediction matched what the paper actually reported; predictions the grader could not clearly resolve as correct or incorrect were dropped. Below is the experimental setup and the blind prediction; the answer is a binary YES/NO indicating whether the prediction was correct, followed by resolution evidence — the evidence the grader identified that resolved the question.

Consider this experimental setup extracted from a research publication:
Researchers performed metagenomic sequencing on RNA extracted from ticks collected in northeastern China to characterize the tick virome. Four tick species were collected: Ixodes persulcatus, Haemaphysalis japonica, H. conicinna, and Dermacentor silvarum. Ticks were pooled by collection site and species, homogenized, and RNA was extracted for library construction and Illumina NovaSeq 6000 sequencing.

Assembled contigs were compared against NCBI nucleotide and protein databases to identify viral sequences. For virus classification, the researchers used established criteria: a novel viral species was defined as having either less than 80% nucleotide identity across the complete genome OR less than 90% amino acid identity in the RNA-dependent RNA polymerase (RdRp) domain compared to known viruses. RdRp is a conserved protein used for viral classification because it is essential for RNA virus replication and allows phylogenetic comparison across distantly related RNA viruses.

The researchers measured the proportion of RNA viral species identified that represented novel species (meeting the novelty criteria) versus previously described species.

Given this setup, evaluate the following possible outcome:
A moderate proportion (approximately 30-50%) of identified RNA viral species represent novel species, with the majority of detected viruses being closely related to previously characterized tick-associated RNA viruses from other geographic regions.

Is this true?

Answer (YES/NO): YES